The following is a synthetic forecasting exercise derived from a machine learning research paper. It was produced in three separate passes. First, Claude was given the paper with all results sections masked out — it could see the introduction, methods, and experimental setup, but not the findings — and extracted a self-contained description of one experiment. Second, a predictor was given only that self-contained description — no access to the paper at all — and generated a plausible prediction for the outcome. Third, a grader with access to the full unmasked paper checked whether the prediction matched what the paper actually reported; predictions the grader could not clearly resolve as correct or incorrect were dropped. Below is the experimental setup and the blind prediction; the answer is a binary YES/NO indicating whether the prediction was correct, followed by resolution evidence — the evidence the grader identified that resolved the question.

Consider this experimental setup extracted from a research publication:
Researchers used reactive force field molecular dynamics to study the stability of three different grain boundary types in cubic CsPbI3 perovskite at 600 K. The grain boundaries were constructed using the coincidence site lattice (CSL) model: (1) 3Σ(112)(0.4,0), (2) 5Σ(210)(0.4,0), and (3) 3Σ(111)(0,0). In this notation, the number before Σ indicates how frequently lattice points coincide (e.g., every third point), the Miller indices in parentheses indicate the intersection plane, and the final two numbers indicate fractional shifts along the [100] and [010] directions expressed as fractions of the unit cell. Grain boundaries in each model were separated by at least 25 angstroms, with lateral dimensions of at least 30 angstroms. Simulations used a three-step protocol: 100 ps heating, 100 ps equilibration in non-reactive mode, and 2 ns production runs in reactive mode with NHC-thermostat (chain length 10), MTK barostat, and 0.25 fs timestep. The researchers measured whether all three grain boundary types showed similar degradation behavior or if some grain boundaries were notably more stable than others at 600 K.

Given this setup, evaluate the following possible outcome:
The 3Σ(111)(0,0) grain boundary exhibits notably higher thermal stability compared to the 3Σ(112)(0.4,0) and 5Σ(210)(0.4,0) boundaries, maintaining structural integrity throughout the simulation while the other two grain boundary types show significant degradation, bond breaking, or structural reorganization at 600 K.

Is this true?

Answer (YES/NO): YES